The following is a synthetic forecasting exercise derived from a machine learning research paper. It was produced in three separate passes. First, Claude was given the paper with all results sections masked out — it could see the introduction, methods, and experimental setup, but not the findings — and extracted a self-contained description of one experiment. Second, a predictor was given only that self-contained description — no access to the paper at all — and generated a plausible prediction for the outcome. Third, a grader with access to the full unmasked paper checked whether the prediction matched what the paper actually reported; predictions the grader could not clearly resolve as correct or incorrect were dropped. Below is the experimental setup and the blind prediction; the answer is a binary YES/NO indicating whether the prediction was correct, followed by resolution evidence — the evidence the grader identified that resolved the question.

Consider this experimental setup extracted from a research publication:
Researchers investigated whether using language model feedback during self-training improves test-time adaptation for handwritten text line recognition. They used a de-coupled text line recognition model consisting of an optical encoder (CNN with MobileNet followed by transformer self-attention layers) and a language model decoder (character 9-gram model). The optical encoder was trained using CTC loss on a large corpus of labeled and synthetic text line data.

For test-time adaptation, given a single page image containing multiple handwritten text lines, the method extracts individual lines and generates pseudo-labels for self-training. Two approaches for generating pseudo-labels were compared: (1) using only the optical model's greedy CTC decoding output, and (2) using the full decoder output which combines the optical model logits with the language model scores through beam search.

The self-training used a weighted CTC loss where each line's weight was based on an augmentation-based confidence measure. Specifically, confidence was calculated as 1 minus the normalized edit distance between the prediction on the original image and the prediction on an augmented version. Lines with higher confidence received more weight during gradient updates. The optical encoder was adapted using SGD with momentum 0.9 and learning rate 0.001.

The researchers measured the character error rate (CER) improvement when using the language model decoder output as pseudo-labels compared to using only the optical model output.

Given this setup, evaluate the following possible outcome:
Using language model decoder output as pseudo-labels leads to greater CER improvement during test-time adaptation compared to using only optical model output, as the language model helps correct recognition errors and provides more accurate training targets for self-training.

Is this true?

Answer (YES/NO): YES